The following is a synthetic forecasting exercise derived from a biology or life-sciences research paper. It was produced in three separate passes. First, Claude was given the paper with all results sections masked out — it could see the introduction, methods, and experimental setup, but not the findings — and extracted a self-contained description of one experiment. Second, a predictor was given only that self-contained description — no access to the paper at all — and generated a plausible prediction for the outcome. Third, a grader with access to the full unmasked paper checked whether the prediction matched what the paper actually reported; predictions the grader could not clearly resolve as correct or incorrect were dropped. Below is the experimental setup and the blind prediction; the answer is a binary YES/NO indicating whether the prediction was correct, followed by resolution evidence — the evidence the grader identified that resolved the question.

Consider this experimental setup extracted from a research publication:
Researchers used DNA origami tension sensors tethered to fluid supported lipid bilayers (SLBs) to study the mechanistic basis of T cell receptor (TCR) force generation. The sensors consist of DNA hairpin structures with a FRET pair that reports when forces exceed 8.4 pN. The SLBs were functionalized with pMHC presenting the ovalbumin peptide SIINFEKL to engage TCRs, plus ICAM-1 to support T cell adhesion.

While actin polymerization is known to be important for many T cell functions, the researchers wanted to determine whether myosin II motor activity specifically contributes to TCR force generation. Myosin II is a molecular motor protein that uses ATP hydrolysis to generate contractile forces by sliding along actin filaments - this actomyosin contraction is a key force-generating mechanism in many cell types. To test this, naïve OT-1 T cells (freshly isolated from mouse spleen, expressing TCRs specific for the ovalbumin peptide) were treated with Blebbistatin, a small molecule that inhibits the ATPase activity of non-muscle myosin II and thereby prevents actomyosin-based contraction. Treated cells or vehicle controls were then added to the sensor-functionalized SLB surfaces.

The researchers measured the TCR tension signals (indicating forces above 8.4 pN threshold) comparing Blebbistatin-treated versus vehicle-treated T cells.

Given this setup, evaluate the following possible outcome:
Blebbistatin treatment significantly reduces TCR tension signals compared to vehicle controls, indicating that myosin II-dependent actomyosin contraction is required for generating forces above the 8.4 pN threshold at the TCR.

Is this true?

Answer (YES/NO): NO